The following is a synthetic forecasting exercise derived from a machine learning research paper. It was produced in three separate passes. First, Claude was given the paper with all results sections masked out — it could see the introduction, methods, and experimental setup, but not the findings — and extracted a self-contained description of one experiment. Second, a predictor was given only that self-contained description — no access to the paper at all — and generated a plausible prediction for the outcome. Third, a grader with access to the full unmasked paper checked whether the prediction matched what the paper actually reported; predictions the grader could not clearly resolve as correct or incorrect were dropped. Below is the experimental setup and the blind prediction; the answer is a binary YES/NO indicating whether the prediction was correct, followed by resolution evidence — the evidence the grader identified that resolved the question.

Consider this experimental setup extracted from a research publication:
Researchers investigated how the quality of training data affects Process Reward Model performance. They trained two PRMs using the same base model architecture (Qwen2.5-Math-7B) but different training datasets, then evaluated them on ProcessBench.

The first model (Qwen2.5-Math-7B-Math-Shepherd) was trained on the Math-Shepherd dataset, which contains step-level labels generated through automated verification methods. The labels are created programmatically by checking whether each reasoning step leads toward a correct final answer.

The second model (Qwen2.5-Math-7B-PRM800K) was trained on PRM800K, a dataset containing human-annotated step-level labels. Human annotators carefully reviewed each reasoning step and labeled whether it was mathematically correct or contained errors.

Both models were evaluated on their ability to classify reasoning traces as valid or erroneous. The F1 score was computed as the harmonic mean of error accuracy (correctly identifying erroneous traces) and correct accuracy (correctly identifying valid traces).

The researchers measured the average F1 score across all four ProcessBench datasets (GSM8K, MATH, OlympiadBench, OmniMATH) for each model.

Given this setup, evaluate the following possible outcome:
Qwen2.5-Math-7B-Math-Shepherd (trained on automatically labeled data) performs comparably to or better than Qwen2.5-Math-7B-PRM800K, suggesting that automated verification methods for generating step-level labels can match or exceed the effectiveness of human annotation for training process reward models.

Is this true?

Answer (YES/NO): NO